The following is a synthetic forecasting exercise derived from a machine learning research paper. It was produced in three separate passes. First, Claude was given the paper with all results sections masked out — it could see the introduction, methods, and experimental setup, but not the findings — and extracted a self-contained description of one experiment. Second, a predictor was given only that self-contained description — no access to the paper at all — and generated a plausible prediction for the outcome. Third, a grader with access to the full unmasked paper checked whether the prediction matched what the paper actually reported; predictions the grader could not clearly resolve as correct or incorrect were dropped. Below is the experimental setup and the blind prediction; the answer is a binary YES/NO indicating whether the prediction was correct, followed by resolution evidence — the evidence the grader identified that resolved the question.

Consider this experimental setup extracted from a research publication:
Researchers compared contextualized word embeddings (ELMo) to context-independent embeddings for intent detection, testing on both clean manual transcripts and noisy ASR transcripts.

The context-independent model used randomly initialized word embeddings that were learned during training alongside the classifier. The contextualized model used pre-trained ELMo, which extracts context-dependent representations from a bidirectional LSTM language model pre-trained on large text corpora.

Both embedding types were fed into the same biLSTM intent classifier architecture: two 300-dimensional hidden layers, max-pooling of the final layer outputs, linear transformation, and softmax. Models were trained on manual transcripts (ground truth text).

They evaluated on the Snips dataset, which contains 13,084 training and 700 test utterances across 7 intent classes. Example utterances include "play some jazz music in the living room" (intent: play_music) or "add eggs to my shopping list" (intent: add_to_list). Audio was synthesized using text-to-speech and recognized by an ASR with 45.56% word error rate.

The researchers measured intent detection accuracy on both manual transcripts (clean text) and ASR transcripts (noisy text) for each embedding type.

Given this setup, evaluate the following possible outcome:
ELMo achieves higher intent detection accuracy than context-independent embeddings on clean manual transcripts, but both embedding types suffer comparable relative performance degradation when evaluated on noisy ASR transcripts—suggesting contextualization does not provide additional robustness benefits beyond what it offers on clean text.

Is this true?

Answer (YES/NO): NO